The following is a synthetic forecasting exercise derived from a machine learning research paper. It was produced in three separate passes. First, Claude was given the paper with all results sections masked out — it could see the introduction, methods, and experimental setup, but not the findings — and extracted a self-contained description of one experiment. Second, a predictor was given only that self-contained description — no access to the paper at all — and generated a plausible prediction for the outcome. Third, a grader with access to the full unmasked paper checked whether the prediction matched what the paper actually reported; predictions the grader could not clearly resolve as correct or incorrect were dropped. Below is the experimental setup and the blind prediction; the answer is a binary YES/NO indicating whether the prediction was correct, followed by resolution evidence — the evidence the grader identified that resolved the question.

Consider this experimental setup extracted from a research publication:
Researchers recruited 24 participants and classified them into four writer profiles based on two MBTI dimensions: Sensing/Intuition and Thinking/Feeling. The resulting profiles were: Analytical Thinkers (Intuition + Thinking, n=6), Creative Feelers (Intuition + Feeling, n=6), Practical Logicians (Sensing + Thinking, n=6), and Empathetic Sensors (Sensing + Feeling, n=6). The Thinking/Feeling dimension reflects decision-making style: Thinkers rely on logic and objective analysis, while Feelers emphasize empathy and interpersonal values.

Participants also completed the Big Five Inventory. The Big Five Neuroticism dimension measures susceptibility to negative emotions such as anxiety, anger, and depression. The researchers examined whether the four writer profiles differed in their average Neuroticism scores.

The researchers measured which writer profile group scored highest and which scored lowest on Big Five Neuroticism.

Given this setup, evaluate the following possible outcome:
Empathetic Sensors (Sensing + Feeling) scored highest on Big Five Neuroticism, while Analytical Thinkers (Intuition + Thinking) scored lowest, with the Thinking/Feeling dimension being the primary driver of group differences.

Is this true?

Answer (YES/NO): NO